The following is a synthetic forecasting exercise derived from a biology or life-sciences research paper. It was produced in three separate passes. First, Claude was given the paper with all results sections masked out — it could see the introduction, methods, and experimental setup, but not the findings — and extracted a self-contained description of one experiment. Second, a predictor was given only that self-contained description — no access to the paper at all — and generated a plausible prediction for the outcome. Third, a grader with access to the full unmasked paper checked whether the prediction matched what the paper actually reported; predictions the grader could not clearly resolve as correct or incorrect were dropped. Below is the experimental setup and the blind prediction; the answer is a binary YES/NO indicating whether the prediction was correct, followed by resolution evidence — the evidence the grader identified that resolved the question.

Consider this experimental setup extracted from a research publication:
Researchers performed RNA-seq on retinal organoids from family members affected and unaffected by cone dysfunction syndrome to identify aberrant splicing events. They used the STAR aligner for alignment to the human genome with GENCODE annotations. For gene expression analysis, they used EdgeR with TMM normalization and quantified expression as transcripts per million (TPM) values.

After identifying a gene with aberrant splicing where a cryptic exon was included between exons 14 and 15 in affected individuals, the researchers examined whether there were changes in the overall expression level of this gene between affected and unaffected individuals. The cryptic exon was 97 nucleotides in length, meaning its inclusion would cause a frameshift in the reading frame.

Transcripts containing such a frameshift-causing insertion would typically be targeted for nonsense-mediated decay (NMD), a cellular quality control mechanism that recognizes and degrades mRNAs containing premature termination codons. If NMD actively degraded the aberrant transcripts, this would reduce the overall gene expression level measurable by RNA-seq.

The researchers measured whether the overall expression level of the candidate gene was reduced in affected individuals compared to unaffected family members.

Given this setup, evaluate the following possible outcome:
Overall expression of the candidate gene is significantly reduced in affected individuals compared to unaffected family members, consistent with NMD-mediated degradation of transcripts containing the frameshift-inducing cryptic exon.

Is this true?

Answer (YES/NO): NO